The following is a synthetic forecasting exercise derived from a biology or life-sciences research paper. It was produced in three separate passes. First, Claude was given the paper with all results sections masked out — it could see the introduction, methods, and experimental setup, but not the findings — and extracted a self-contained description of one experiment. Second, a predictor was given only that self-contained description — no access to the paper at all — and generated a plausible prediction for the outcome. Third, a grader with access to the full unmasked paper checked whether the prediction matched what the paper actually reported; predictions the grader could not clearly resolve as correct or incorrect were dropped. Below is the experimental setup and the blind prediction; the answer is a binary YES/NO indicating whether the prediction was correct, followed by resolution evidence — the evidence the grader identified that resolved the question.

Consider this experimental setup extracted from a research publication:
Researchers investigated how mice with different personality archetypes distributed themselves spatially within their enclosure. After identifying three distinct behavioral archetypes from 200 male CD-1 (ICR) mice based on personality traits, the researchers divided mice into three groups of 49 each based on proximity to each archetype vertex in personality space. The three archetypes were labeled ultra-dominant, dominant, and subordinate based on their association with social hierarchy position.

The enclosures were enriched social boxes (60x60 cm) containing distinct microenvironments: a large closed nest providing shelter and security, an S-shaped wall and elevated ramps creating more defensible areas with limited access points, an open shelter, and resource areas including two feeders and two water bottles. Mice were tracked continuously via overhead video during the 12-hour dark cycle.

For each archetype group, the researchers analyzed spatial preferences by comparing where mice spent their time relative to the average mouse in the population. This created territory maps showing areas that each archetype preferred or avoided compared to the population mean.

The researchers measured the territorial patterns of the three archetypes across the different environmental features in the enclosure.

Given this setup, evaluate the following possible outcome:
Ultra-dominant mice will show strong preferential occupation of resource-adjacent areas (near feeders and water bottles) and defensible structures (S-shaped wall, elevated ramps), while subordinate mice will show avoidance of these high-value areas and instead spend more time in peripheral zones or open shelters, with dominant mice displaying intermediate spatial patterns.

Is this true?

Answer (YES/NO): NO